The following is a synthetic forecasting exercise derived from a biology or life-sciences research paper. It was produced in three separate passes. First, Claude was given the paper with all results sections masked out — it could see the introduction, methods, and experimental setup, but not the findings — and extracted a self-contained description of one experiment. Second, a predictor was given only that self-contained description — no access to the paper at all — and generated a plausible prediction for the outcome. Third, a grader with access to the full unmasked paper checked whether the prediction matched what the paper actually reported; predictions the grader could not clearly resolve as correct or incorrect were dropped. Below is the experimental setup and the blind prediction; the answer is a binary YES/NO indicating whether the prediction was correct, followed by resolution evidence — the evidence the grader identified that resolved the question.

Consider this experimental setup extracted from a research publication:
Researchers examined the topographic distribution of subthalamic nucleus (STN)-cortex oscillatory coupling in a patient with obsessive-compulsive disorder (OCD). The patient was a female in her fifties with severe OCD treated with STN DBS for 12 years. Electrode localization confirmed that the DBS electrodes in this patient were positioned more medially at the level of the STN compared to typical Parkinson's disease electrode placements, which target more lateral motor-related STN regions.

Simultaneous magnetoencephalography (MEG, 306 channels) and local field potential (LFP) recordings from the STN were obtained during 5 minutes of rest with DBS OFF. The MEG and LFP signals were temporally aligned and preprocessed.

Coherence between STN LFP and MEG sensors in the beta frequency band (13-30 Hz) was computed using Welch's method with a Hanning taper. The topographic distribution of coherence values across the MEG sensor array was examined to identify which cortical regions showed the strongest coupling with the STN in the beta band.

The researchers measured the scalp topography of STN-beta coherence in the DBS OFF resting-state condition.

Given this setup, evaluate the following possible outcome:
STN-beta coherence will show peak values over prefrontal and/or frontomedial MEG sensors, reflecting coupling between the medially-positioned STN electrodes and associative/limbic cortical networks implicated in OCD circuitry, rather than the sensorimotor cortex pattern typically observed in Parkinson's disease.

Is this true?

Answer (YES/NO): NO